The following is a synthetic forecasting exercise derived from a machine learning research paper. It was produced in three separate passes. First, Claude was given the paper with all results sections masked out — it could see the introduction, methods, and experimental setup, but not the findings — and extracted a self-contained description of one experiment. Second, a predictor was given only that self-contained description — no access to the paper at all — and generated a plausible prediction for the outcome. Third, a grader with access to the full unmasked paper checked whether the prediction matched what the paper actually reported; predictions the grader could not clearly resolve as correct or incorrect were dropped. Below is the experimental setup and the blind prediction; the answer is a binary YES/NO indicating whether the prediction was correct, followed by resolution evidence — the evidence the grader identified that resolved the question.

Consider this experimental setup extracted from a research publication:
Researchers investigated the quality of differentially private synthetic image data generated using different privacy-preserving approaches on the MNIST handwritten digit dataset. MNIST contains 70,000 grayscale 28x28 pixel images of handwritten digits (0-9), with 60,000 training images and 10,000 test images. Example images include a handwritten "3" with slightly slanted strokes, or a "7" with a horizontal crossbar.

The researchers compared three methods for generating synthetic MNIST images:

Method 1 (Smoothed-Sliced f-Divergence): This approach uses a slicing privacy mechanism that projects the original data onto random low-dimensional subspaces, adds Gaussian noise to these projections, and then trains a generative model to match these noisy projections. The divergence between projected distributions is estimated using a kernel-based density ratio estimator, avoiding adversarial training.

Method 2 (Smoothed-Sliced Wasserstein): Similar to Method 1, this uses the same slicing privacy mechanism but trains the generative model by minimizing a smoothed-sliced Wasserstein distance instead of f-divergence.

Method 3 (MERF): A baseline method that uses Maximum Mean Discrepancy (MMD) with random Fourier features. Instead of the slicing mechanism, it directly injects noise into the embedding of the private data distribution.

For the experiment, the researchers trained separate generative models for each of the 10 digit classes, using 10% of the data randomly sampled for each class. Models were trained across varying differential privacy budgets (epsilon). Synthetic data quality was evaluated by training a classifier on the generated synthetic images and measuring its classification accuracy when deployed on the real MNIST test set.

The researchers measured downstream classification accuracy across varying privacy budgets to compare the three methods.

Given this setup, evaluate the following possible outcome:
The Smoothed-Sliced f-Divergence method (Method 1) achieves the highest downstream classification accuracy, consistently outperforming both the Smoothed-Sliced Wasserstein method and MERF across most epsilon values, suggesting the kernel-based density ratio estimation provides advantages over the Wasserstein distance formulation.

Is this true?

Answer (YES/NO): NO